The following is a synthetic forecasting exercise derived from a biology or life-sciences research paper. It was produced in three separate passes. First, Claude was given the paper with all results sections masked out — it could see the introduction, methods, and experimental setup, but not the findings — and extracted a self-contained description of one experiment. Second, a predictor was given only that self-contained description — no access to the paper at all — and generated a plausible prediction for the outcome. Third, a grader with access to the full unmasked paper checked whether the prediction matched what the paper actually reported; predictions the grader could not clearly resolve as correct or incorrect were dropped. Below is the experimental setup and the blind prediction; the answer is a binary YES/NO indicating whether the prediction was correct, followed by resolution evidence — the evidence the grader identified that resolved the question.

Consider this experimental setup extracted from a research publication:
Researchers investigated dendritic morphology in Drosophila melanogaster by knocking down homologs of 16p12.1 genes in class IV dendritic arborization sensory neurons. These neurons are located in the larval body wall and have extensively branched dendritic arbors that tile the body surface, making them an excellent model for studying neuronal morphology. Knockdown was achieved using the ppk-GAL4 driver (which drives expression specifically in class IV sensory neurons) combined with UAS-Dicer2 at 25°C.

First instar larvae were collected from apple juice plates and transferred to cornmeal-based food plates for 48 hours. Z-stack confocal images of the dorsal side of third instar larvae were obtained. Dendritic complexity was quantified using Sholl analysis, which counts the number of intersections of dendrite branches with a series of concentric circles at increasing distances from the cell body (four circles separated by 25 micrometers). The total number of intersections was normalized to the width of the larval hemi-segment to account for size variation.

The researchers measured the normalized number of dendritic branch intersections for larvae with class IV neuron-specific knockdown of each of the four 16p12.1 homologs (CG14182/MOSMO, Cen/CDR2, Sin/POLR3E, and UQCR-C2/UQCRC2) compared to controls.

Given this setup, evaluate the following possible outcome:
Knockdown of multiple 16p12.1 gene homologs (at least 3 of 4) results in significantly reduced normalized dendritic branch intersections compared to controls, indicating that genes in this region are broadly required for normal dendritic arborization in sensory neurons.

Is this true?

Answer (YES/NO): NO